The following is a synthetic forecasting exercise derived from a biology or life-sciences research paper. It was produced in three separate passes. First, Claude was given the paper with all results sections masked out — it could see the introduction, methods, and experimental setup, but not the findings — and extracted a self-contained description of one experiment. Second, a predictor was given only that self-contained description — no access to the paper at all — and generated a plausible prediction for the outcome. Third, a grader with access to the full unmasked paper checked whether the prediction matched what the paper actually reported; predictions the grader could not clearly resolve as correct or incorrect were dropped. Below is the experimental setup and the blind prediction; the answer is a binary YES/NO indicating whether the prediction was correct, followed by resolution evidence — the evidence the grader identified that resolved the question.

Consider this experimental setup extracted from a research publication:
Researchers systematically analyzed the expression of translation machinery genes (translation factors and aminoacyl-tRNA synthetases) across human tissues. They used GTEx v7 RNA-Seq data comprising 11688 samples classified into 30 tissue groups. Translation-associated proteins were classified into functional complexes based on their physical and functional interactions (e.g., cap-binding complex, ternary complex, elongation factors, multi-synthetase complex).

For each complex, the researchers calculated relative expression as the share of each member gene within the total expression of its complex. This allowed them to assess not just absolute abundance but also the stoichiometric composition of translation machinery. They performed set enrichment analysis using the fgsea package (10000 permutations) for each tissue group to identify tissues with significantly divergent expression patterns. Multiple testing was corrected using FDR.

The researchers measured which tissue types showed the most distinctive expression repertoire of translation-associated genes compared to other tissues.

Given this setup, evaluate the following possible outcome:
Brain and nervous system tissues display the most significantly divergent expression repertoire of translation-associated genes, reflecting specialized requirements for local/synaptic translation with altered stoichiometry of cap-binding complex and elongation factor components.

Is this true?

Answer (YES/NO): NO